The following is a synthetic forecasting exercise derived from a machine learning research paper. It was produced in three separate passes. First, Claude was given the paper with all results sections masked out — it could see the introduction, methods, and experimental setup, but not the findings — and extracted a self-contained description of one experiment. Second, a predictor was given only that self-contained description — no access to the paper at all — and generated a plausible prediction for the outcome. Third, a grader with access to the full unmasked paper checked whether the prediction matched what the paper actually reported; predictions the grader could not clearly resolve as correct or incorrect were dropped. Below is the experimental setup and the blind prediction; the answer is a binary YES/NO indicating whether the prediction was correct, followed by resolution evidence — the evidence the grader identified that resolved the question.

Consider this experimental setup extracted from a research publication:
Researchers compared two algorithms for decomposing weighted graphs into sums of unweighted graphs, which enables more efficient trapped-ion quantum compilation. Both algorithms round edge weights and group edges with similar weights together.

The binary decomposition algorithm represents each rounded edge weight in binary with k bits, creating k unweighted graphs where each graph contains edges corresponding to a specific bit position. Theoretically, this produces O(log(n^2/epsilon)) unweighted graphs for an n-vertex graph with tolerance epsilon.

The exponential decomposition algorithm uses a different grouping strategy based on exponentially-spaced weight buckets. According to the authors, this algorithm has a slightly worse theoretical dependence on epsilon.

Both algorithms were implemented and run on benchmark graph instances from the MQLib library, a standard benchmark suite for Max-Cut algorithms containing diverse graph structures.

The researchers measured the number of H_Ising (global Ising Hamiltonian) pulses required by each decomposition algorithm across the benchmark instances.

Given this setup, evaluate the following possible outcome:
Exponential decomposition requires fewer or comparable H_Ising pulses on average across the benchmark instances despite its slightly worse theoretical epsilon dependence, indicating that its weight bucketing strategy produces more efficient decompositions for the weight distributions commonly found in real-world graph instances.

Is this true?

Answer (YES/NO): YES